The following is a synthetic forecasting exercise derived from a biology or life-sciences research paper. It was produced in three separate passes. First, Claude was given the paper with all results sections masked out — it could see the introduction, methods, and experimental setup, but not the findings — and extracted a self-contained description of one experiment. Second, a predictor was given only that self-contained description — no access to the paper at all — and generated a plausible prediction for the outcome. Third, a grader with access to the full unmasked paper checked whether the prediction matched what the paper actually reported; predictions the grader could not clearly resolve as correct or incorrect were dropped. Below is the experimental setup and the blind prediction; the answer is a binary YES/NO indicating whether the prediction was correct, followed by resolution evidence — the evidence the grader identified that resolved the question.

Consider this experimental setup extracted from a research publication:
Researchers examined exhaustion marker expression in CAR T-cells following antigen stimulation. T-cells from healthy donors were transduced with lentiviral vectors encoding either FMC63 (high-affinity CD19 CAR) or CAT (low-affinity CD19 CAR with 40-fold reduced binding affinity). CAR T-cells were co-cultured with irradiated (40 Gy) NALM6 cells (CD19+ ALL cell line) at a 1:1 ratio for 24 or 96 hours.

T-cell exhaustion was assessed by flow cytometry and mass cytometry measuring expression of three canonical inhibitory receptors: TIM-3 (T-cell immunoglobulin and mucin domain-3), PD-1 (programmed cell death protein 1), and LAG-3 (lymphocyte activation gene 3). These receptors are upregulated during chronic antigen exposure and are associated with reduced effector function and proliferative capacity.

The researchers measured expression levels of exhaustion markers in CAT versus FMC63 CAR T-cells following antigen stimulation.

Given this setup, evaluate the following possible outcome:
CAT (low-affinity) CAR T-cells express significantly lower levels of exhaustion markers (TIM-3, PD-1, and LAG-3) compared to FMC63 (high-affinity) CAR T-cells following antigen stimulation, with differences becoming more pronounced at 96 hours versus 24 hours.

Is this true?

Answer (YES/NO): NO